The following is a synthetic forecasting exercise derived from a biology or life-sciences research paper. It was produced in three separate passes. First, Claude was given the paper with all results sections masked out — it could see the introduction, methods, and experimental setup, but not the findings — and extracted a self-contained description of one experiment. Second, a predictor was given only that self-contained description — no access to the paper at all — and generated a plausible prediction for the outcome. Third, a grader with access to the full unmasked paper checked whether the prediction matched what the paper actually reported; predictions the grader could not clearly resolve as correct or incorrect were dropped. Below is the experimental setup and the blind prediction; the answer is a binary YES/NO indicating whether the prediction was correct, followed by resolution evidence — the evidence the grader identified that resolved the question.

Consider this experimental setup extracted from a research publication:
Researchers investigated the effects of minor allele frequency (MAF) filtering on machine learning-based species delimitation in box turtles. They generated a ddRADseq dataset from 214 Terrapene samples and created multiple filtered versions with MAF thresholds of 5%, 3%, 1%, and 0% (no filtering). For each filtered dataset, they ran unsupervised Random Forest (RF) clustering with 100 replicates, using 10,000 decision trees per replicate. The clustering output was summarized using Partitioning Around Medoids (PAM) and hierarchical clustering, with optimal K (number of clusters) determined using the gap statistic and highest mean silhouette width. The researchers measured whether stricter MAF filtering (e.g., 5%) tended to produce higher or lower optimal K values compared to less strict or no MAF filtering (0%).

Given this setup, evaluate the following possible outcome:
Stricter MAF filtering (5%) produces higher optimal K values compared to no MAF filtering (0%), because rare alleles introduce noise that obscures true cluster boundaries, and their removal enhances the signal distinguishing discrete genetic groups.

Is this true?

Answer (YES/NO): NO